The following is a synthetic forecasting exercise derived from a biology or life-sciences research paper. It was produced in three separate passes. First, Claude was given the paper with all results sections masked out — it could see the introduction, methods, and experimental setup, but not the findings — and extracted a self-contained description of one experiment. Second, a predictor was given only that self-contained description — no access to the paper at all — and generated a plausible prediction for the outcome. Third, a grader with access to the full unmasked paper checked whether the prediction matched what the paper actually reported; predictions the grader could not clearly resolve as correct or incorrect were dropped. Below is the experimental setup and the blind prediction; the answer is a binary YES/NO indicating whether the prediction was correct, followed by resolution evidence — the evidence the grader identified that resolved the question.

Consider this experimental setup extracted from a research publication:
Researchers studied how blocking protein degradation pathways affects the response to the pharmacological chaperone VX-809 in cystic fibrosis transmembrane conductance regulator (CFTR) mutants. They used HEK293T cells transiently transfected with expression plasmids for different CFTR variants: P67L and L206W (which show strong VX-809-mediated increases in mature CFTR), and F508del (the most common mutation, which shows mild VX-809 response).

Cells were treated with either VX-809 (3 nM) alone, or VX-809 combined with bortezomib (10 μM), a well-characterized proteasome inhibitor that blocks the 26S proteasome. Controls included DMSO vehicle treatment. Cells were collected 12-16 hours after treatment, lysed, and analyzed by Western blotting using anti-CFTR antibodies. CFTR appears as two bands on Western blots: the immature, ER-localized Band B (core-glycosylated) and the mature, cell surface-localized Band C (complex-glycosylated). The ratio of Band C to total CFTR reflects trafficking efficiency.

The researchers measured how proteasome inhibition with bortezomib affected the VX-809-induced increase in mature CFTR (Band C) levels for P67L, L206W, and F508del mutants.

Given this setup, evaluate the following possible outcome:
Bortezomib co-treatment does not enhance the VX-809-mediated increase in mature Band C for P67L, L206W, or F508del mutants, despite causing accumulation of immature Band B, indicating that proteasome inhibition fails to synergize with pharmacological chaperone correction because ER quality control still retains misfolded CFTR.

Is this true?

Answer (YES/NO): NO